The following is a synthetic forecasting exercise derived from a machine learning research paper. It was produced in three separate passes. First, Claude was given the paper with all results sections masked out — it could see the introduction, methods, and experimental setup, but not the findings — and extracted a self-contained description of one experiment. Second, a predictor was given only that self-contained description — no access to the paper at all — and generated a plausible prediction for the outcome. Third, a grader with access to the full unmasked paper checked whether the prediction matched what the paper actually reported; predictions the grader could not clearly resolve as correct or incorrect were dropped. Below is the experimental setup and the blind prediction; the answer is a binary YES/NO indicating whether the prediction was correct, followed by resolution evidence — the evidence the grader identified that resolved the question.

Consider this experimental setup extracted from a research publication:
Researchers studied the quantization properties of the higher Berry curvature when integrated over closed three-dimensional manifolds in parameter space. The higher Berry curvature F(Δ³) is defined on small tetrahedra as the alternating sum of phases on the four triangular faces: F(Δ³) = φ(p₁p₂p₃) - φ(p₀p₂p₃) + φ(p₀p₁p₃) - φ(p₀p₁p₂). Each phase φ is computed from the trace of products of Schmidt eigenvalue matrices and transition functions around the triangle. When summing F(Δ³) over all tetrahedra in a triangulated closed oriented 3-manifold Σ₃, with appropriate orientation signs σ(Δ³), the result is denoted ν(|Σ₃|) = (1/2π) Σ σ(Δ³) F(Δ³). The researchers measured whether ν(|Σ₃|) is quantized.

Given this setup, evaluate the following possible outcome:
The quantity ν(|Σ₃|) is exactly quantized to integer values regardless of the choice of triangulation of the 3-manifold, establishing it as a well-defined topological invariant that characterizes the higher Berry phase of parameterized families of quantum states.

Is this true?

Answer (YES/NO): NO